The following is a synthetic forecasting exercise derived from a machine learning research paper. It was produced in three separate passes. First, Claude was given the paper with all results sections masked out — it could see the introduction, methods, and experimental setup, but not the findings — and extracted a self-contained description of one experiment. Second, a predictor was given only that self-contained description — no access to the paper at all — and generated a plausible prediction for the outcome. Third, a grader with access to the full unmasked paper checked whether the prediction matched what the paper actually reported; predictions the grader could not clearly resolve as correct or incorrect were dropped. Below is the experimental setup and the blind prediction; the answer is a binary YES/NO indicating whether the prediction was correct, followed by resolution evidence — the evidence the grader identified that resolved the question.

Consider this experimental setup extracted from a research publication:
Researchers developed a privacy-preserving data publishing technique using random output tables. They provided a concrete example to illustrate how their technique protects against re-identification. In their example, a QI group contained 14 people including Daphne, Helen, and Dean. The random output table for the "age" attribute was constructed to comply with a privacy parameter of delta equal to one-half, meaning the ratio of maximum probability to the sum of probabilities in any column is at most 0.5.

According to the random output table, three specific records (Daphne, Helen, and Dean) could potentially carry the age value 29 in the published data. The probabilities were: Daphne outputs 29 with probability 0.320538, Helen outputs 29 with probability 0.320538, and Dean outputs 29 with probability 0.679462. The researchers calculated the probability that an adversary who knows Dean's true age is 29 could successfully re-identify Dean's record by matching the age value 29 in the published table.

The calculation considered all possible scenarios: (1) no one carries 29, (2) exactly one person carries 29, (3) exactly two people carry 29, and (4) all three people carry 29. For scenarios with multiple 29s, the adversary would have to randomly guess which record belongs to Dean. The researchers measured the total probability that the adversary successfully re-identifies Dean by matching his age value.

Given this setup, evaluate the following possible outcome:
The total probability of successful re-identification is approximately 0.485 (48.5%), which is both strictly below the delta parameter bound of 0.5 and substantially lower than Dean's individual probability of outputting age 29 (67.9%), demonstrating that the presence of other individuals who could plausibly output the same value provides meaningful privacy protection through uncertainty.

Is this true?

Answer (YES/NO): NO